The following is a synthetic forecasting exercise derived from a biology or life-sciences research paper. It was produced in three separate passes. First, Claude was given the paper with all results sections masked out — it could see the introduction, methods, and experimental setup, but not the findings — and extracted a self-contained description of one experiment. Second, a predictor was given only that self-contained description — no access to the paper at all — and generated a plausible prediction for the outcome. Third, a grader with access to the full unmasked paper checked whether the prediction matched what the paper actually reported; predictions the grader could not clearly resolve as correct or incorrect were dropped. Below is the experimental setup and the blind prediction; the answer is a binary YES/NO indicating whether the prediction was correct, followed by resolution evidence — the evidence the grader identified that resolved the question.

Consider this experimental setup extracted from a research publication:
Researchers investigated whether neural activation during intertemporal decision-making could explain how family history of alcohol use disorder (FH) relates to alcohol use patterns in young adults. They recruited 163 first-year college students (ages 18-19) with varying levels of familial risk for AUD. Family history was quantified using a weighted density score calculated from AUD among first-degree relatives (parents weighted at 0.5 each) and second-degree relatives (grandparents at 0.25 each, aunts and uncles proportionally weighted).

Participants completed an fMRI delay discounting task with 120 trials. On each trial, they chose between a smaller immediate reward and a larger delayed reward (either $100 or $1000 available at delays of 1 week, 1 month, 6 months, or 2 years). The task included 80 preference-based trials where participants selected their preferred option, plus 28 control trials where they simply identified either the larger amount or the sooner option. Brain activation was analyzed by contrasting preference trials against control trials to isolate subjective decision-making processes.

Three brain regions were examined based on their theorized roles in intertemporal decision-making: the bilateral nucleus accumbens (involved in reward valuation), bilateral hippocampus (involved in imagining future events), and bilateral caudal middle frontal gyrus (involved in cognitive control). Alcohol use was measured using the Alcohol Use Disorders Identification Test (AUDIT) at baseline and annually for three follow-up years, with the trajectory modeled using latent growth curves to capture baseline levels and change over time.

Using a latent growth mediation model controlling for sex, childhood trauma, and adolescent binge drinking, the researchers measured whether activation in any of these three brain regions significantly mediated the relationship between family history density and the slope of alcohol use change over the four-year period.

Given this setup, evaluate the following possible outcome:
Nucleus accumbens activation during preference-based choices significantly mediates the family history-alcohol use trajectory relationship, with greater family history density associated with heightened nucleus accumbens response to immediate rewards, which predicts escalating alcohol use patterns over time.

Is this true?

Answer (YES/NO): YES